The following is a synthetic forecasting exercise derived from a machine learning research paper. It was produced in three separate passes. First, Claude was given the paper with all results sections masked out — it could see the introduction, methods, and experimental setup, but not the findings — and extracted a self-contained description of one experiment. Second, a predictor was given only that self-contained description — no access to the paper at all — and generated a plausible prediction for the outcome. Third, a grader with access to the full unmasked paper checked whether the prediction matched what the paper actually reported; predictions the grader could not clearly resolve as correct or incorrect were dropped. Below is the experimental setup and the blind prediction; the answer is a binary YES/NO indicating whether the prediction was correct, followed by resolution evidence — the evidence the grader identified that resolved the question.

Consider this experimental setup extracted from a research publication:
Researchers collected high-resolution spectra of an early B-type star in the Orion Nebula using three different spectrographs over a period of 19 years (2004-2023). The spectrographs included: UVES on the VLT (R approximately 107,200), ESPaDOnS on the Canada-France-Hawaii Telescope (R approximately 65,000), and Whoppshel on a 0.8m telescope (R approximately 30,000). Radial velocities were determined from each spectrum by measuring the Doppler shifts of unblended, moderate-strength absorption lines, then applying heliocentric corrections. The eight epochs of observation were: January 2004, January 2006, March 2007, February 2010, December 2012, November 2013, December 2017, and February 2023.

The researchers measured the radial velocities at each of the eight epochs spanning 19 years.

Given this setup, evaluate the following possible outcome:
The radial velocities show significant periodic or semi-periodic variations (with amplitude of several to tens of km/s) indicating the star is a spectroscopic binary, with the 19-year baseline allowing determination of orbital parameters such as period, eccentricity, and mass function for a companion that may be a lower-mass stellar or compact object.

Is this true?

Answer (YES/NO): NO